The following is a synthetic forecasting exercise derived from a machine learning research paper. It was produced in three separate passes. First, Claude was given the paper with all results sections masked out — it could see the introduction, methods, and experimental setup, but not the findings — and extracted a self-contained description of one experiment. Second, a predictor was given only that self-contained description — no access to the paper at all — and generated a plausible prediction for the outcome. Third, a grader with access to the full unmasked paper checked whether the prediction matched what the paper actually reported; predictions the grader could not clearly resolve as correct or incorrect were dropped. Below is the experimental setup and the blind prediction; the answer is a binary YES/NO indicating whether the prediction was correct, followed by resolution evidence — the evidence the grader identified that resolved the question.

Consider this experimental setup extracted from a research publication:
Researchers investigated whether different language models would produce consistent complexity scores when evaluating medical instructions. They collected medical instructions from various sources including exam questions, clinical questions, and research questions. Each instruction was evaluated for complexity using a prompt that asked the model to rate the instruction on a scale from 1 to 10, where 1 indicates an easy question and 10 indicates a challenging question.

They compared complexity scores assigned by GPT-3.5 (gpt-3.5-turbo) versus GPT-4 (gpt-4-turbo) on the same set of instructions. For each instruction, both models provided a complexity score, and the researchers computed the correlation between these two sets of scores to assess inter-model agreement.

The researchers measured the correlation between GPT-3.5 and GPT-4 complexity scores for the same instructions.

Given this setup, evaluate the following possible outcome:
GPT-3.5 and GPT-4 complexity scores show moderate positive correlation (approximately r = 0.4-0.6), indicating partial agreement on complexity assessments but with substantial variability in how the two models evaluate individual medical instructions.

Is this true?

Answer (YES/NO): NO